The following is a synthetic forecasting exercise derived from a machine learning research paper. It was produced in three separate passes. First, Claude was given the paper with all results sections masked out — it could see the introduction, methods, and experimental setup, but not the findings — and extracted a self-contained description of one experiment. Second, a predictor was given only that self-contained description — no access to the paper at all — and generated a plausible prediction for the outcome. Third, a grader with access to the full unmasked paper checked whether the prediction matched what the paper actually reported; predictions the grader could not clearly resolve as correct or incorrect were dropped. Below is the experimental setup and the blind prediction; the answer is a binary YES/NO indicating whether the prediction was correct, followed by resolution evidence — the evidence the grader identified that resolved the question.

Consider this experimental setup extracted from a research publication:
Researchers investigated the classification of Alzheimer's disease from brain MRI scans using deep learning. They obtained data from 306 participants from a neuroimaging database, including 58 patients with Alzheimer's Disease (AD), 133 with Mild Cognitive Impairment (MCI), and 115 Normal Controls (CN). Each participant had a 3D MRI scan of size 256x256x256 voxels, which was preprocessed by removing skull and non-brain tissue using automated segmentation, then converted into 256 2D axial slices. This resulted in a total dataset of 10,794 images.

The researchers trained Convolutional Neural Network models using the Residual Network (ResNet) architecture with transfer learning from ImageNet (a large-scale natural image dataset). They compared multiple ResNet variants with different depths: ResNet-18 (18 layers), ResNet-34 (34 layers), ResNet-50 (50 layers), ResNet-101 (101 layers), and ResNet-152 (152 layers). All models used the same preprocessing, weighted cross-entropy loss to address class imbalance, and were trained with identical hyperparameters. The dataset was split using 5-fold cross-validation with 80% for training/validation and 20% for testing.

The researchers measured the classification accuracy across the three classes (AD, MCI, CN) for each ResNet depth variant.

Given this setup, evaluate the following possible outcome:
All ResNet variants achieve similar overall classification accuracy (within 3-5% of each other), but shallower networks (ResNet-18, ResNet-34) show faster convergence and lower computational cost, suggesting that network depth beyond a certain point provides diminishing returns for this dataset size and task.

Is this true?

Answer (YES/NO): NO